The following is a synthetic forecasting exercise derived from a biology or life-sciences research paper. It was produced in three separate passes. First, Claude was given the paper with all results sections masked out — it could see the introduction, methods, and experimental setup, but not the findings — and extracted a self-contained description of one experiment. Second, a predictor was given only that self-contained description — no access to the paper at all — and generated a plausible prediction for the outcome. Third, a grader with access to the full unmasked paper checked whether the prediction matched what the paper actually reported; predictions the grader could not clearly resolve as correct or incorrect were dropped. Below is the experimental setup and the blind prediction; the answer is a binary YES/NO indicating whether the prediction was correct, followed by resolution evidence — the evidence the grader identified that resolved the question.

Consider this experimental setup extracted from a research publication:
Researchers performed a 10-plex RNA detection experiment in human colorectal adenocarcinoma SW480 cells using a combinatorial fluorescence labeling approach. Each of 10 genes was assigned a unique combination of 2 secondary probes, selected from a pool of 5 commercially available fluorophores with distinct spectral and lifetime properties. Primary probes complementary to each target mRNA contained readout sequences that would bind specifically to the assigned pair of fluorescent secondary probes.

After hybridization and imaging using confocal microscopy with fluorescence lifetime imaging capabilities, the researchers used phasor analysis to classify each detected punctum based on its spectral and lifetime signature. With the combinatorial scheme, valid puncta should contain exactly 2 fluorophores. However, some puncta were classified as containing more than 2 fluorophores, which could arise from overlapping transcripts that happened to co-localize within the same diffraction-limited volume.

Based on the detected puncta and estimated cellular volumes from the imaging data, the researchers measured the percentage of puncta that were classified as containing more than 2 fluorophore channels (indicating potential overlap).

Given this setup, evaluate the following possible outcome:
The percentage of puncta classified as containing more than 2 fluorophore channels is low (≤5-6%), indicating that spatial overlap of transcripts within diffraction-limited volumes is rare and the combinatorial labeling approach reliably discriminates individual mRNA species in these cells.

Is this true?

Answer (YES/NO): YES